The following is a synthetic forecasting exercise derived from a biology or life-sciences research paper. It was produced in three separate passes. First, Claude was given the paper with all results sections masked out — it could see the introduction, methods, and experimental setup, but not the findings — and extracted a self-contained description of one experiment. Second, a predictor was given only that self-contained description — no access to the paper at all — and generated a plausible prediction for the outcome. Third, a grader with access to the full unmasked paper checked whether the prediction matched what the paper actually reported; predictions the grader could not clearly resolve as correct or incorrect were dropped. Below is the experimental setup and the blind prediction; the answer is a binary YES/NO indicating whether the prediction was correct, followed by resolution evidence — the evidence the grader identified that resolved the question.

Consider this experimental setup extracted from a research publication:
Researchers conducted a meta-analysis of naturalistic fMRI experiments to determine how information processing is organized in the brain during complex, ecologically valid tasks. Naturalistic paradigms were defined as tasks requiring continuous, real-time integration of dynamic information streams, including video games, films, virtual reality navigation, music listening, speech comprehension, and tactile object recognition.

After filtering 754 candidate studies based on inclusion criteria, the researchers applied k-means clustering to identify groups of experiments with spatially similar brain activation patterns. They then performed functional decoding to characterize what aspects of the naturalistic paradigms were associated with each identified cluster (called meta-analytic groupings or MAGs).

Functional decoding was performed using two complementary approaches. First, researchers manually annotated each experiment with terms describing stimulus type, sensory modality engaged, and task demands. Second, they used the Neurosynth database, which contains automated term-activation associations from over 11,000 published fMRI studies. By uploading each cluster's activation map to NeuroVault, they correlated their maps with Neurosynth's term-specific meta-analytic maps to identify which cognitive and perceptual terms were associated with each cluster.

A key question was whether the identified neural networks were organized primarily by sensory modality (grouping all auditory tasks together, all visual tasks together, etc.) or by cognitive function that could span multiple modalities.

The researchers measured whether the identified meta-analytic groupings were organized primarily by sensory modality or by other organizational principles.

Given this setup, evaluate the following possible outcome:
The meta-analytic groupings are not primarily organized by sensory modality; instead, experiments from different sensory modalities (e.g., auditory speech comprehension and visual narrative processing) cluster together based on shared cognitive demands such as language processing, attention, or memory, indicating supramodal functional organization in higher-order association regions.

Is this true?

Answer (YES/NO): YES